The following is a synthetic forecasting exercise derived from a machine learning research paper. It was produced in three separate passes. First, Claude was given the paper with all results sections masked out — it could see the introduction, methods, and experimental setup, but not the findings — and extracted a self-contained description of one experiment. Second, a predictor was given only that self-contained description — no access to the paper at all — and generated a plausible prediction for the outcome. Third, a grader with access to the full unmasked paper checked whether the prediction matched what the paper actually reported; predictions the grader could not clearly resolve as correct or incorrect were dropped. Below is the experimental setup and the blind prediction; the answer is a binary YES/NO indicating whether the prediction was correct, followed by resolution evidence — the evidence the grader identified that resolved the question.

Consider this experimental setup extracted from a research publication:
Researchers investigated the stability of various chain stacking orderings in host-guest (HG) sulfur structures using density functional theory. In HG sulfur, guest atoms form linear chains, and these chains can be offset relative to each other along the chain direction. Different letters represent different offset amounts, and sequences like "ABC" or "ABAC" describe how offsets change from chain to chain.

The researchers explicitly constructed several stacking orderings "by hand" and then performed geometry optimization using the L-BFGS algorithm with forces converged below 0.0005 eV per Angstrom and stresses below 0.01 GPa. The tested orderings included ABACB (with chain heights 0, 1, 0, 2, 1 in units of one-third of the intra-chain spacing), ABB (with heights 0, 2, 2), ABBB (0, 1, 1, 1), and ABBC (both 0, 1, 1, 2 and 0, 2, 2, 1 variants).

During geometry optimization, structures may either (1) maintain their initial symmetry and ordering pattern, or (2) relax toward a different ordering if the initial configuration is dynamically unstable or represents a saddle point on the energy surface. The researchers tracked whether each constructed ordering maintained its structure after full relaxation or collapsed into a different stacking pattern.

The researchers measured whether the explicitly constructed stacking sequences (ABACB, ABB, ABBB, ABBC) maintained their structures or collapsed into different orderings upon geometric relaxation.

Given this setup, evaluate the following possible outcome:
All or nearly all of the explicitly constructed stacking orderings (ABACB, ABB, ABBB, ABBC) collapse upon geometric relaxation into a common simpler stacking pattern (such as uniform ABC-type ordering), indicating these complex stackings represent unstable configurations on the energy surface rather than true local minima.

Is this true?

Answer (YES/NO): NO